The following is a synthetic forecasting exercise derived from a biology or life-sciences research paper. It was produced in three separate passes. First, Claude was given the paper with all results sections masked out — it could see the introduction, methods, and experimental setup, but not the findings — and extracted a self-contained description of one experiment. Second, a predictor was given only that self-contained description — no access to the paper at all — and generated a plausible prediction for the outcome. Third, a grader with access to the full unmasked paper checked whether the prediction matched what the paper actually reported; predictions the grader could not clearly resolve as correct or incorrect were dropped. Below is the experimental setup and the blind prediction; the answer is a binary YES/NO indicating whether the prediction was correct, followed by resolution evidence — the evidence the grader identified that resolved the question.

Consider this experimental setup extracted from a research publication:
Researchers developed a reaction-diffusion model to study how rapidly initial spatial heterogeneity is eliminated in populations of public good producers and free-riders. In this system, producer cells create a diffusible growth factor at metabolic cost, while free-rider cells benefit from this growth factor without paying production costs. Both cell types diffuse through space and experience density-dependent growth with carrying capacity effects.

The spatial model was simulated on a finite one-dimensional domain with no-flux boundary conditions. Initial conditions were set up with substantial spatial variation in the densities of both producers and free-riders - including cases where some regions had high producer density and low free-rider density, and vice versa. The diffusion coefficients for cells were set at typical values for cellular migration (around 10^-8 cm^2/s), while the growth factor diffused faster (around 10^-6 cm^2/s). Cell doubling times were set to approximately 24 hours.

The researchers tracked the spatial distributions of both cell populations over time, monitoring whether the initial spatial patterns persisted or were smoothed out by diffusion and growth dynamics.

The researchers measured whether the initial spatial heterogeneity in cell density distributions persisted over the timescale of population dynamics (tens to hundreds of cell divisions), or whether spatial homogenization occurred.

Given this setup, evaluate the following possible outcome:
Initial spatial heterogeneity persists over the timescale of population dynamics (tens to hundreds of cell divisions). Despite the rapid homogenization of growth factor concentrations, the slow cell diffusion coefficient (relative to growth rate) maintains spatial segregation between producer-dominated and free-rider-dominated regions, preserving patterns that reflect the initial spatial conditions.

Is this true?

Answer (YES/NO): NO